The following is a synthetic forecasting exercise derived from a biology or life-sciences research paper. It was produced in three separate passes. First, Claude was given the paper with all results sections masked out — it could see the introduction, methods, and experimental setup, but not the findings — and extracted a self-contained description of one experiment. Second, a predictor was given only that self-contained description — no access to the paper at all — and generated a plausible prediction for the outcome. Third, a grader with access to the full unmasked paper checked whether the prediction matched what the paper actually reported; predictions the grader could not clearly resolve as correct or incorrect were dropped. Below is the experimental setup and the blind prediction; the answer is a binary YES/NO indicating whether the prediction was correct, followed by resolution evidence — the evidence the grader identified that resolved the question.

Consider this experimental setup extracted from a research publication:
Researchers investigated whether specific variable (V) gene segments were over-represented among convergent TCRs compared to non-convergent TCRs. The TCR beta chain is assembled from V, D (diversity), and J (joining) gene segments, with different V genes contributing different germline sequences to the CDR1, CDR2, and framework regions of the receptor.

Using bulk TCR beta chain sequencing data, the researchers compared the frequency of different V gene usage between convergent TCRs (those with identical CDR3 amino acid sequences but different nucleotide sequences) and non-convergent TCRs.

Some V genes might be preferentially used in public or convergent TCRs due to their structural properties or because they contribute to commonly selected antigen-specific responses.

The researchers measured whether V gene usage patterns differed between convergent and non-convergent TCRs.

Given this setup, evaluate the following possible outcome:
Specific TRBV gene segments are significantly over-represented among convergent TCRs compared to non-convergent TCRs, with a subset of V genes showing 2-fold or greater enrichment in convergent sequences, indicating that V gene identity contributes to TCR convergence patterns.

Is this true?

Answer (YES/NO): NO